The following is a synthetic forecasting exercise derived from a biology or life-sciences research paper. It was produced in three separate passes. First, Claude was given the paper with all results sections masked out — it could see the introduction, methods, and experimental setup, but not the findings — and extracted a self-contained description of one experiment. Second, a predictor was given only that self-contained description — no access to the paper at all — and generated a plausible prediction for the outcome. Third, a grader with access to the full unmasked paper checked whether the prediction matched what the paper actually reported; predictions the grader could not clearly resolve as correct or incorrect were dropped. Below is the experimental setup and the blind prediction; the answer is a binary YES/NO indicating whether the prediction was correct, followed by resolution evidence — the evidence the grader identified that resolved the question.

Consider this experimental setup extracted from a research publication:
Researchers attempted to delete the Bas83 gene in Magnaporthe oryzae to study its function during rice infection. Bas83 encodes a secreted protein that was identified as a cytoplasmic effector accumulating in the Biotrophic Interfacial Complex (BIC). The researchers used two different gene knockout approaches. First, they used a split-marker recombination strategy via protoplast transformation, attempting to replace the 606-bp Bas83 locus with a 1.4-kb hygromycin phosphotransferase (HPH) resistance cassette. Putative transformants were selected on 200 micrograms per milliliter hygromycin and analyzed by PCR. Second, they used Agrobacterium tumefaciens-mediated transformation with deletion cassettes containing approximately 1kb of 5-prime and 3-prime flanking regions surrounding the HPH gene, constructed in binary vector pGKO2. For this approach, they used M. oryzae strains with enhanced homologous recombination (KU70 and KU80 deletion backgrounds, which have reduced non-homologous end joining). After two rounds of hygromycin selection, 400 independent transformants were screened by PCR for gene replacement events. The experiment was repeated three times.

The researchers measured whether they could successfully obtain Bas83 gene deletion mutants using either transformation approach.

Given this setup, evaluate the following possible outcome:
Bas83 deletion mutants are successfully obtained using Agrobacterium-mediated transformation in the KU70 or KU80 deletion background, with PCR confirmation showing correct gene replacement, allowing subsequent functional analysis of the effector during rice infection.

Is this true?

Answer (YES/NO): NO